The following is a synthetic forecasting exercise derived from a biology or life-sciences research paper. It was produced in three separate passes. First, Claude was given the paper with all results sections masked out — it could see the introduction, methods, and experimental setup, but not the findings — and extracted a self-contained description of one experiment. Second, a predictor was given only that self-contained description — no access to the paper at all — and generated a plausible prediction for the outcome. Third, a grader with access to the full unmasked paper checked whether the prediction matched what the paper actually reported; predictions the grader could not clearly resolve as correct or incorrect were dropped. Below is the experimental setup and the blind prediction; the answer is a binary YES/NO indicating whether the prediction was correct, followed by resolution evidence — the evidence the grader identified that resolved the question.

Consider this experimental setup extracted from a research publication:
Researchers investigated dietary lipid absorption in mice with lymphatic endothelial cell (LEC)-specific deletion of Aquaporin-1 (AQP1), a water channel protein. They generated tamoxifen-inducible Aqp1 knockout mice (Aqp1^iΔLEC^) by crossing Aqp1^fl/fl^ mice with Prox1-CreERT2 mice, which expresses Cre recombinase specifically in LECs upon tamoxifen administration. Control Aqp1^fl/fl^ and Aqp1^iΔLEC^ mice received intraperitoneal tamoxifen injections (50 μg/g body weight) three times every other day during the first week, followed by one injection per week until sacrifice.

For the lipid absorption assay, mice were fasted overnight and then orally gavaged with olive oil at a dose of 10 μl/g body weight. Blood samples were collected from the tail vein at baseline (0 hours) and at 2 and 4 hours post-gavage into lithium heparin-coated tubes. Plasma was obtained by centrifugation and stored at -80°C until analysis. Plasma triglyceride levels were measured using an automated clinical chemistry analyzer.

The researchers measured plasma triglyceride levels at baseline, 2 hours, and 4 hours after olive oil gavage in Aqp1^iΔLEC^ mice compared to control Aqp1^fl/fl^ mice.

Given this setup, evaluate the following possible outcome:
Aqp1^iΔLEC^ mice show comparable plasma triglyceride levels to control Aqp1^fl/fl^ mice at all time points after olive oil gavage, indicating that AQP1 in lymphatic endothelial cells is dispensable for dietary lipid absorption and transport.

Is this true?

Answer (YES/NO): NO